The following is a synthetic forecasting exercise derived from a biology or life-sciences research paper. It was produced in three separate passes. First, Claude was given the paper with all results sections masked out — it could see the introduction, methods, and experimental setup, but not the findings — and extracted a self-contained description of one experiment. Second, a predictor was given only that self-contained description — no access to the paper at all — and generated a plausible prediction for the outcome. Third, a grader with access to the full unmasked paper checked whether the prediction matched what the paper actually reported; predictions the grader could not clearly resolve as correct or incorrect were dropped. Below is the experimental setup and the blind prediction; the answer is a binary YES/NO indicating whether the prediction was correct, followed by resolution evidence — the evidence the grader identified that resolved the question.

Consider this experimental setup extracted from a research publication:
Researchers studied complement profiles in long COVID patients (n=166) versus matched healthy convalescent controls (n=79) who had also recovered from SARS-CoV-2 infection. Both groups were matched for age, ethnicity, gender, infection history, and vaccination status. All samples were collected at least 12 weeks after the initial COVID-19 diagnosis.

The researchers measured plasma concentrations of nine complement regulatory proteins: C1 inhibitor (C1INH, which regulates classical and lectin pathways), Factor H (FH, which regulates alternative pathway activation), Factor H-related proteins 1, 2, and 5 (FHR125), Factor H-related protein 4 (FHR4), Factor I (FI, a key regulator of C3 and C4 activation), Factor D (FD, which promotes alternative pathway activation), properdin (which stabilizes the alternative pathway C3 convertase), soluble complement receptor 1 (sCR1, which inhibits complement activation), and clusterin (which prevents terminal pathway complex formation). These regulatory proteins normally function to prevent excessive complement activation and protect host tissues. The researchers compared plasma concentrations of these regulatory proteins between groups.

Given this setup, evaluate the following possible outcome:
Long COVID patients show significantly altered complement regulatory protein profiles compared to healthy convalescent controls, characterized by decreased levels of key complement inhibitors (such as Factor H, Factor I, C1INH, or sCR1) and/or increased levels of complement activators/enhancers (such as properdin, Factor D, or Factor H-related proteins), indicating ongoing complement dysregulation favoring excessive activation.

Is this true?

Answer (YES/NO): NO